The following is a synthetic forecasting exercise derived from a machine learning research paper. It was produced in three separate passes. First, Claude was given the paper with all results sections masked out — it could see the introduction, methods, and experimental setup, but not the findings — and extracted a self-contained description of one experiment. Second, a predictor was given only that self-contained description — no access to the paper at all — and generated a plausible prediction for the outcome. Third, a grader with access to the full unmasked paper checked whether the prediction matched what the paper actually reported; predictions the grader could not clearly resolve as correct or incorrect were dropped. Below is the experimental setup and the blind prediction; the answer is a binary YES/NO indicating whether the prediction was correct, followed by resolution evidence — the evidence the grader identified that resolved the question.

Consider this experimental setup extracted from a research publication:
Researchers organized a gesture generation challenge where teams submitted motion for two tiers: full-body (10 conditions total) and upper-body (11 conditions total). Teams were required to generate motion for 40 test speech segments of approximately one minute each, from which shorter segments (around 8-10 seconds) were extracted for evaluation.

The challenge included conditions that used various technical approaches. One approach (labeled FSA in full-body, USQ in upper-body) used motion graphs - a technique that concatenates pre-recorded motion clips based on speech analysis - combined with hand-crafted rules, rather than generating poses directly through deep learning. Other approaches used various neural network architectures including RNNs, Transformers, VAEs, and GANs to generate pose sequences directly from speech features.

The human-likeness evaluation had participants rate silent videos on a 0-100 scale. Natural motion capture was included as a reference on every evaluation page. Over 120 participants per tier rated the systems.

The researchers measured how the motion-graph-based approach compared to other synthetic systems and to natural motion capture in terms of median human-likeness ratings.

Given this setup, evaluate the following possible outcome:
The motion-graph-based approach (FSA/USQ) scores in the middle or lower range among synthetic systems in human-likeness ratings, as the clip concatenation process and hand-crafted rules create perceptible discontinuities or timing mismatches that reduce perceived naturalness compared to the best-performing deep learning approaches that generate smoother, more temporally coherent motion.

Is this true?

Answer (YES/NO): NO